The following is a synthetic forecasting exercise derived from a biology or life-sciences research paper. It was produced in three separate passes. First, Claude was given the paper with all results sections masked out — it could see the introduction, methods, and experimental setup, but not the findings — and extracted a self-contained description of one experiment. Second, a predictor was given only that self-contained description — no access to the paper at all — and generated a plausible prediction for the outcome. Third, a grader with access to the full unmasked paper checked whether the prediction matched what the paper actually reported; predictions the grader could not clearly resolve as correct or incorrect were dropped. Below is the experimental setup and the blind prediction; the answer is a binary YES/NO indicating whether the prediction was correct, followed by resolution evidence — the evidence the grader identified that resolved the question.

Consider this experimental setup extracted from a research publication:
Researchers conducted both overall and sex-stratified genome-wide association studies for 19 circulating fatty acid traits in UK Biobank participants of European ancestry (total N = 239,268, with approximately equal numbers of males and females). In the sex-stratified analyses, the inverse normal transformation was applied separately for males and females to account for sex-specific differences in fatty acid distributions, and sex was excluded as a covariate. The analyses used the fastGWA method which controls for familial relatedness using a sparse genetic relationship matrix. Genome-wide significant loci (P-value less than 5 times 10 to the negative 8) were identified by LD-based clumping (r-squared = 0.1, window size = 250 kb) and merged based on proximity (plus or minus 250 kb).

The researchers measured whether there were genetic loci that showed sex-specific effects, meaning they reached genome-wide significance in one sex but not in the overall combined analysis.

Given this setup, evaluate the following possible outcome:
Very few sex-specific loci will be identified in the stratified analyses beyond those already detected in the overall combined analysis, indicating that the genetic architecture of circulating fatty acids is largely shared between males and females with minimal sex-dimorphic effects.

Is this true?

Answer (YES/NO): YES